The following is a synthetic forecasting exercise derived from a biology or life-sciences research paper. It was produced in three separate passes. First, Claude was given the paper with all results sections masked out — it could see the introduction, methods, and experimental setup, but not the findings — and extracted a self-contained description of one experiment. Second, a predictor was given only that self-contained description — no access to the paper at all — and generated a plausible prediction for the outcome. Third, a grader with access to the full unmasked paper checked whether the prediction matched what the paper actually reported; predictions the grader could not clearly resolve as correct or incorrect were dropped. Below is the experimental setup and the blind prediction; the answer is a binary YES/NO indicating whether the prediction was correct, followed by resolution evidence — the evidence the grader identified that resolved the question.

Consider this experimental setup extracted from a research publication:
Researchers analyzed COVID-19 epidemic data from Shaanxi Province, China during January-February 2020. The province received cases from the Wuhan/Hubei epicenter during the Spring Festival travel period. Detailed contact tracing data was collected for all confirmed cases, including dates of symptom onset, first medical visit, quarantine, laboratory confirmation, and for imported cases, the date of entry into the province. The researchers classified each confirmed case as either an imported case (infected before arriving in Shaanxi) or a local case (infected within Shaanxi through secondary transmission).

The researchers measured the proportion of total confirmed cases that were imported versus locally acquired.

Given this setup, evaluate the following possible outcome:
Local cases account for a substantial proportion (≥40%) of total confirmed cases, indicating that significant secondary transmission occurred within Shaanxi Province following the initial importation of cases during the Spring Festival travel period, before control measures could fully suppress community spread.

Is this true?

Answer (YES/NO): YES